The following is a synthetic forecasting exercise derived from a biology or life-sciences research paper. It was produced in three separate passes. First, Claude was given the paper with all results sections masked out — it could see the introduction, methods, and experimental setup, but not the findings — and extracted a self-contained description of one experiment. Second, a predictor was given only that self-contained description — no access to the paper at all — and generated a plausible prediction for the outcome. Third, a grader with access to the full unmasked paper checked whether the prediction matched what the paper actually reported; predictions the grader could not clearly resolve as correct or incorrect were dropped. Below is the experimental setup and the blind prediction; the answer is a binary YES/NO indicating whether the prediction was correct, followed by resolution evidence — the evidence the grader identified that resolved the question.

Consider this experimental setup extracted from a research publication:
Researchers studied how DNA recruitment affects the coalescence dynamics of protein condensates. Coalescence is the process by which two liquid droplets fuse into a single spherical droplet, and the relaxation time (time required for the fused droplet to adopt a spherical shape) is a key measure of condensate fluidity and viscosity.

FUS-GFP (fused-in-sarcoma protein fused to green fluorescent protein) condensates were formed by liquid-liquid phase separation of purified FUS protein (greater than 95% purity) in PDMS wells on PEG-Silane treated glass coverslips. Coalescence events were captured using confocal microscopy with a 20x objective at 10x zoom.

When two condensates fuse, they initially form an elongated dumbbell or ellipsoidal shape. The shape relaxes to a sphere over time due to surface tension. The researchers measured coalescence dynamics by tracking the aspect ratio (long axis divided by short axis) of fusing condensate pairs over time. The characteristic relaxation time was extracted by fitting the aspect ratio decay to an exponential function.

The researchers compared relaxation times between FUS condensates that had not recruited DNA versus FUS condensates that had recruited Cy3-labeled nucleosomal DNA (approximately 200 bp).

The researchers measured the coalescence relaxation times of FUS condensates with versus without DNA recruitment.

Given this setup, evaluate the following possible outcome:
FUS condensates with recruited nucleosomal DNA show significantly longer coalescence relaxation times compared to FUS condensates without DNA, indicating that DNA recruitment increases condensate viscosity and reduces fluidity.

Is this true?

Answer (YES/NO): NO